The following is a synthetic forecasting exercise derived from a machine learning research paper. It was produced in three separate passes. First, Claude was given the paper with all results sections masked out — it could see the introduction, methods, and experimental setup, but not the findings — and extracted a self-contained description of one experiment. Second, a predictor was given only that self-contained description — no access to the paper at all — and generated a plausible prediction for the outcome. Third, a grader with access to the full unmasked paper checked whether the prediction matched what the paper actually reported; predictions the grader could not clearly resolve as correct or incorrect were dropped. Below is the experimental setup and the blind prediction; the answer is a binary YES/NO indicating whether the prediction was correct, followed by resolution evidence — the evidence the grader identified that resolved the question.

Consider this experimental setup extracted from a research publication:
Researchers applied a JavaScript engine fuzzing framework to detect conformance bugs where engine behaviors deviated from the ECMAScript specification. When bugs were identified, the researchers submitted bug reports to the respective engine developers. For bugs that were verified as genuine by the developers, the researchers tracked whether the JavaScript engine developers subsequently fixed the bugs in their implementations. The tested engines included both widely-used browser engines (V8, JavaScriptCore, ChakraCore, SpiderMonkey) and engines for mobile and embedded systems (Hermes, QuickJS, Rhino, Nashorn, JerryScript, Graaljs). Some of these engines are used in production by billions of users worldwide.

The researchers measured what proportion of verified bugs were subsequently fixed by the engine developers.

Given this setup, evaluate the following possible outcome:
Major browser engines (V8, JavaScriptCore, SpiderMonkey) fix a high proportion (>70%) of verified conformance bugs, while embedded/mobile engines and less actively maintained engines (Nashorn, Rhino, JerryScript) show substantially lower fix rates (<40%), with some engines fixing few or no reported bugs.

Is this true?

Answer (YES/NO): NO